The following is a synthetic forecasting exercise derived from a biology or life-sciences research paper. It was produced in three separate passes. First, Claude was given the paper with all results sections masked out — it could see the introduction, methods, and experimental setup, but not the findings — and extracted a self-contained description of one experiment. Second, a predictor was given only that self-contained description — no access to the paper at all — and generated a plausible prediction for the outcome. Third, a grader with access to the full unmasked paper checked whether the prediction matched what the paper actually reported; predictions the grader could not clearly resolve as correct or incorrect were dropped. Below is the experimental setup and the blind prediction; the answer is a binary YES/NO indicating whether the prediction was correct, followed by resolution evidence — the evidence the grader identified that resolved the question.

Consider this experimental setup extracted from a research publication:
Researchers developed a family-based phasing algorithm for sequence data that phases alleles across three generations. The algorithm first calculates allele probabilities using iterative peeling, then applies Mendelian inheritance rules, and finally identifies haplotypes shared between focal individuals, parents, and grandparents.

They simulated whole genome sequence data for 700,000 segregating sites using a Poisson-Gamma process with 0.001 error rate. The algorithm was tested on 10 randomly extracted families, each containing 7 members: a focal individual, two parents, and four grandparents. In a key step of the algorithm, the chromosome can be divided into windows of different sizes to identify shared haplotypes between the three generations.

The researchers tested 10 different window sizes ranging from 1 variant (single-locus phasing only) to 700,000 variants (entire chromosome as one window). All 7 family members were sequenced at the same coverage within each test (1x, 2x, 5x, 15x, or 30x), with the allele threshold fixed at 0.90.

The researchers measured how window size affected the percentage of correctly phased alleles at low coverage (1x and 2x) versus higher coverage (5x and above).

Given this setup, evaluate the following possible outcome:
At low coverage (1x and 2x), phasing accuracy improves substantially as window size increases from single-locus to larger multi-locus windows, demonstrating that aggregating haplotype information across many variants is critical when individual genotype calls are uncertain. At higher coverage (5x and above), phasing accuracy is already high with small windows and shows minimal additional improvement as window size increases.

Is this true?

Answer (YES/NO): NO